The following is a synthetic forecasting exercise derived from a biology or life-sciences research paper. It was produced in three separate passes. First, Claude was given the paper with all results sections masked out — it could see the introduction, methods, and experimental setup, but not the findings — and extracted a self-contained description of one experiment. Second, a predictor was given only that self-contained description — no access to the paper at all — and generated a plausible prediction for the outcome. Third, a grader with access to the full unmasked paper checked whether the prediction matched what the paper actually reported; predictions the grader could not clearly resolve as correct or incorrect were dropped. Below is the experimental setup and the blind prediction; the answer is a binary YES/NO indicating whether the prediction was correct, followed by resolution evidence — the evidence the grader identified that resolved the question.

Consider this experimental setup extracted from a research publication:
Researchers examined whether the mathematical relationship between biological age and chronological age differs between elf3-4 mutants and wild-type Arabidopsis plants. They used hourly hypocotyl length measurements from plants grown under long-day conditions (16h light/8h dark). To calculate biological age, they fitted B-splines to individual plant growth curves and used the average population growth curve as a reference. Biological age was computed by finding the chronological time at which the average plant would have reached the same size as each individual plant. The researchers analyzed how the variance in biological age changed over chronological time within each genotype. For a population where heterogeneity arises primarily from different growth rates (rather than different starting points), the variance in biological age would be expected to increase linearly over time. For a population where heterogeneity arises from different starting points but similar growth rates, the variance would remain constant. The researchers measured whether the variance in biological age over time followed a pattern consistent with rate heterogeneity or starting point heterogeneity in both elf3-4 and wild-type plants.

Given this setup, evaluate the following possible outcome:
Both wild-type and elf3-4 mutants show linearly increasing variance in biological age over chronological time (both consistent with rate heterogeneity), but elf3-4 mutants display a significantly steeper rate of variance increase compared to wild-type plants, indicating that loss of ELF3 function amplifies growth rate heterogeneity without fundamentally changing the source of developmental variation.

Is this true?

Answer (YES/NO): NO